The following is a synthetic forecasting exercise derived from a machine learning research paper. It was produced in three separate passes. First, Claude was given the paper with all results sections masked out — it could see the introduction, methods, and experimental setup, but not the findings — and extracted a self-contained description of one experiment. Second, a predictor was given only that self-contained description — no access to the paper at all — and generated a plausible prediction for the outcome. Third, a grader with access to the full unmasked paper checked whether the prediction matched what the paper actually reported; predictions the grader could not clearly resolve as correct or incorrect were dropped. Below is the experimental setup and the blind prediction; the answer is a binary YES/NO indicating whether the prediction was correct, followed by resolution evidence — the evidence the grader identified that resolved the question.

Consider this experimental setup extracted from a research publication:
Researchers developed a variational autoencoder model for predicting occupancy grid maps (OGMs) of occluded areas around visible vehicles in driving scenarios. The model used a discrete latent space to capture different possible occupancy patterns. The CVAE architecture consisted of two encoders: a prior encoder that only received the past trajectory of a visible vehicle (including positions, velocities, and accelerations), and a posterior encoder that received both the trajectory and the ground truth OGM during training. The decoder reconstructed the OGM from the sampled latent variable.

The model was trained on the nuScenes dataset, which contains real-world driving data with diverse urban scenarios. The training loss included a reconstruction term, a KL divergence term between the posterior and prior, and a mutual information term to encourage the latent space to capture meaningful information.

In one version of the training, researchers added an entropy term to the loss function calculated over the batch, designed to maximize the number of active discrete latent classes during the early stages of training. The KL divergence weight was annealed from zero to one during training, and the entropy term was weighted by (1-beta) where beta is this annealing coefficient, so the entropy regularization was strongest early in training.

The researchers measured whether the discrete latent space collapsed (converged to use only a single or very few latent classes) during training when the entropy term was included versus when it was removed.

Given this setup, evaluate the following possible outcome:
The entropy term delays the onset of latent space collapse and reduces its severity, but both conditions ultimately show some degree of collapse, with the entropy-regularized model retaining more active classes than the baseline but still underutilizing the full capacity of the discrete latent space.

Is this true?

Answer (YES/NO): NO